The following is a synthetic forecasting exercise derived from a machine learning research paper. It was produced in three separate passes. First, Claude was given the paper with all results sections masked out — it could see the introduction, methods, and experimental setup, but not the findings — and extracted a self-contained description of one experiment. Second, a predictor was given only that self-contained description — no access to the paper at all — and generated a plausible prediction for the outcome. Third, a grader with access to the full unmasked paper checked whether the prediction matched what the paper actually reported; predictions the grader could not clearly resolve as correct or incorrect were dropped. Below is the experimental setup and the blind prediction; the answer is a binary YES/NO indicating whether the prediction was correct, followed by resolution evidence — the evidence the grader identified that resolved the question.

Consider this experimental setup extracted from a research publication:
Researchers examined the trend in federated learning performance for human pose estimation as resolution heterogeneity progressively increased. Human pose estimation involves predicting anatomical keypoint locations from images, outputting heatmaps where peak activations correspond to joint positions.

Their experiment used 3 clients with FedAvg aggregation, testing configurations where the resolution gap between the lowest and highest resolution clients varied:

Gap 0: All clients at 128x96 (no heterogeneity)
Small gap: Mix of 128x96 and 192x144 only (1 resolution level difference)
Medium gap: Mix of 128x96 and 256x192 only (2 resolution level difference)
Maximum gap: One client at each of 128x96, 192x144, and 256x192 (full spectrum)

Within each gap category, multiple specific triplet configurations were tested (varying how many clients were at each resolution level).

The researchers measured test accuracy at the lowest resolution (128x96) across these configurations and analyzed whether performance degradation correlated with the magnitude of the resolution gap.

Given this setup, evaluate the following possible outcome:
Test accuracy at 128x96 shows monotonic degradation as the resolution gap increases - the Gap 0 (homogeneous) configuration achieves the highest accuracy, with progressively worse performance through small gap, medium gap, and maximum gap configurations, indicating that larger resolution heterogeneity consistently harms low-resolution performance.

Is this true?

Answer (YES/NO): NO